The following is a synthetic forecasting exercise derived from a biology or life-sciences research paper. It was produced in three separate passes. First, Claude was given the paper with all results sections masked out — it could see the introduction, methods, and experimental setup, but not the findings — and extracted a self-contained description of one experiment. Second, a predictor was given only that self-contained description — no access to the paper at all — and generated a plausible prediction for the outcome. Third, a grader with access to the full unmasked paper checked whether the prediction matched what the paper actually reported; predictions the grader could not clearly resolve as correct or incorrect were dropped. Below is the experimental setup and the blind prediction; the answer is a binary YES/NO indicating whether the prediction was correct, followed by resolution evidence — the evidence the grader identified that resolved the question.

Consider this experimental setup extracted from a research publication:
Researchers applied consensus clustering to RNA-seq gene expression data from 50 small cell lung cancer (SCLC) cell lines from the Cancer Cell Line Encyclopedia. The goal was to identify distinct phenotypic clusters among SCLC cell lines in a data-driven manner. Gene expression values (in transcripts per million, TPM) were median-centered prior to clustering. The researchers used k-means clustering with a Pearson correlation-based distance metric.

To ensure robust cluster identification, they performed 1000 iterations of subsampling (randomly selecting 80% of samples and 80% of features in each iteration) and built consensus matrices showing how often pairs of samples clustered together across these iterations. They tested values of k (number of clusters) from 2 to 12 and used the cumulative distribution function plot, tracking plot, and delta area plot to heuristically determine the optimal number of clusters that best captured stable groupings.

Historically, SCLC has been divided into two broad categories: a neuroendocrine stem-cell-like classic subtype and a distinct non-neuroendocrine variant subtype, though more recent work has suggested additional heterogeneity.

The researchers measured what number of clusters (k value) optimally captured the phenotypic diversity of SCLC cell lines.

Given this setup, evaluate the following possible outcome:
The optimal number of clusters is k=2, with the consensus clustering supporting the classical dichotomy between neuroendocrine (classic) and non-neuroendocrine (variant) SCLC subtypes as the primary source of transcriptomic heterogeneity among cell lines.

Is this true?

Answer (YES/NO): NO